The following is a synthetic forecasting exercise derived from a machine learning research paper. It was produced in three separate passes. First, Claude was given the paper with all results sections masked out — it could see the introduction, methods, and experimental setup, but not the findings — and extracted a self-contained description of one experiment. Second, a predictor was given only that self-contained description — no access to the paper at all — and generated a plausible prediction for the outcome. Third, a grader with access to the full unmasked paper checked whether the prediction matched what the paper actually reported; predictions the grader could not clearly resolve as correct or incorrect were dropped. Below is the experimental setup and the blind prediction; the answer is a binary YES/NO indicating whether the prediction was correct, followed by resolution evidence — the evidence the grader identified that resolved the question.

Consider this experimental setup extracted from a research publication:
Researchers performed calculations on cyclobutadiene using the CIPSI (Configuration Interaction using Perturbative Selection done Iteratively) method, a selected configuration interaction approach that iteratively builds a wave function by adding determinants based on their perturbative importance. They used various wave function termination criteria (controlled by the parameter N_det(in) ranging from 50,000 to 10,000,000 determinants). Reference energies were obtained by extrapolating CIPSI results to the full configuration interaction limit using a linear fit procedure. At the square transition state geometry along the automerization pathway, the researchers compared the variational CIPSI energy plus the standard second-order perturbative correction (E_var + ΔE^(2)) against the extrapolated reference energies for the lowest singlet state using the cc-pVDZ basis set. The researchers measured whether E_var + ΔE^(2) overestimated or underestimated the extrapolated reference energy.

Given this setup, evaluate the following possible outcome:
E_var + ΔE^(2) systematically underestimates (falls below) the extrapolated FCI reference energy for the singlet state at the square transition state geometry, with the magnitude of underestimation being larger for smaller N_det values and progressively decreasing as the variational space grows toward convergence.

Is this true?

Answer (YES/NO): NO